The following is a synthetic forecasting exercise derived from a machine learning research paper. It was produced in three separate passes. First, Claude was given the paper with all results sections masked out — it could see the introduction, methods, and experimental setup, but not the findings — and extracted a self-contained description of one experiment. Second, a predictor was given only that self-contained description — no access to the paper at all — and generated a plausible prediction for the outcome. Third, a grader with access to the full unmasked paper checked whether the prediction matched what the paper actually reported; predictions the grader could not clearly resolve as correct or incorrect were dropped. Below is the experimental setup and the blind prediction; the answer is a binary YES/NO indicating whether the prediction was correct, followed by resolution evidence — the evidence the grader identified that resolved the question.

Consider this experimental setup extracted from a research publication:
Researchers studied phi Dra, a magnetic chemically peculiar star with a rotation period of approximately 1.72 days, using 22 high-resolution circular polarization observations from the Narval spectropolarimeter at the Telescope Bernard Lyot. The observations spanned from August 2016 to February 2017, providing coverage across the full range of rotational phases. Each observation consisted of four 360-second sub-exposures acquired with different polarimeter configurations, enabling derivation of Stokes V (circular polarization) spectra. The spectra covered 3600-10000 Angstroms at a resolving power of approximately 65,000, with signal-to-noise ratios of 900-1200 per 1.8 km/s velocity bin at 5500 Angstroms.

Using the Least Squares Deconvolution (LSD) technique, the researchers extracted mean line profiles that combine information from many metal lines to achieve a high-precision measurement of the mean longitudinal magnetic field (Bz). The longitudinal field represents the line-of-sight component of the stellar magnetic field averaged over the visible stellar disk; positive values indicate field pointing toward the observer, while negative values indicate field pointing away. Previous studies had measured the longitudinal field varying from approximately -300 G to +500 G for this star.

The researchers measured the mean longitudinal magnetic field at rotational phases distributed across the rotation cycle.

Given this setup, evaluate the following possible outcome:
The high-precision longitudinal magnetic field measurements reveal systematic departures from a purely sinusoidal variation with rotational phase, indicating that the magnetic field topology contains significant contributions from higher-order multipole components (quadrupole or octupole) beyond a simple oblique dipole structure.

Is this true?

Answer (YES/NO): NO